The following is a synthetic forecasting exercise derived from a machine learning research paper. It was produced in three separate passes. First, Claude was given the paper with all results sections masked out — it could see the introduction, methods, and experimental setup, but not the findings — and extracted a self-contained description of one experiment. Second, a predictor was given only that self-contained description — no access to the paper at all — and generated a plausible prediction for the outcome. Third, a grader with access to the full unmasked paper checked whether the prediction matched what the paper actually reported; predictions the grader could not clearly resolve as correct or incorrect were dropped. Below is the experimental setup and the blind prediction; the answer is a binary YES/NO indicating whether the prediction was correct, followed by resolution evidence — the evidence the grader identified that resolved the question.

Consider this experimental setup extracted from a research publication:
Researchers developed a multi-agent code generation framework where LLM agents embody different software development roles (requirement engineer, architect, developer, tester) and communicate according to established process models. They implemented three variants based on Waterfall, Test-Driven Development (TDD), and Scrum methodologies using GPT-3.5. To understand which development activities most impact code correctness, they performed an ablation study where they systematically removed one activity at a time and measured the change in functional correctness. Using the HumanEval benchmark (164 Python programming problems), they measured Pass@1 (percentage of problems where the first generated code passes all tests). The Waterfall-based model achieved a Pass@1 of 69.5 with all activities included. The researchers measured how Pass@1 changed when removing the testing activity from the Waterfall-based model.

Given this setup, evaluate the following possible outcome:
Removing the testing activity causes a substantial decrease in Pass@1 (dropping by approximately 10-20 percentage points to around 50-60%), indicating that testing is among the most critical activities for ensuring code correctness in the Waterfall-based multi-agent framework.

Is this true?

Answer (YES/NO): NO